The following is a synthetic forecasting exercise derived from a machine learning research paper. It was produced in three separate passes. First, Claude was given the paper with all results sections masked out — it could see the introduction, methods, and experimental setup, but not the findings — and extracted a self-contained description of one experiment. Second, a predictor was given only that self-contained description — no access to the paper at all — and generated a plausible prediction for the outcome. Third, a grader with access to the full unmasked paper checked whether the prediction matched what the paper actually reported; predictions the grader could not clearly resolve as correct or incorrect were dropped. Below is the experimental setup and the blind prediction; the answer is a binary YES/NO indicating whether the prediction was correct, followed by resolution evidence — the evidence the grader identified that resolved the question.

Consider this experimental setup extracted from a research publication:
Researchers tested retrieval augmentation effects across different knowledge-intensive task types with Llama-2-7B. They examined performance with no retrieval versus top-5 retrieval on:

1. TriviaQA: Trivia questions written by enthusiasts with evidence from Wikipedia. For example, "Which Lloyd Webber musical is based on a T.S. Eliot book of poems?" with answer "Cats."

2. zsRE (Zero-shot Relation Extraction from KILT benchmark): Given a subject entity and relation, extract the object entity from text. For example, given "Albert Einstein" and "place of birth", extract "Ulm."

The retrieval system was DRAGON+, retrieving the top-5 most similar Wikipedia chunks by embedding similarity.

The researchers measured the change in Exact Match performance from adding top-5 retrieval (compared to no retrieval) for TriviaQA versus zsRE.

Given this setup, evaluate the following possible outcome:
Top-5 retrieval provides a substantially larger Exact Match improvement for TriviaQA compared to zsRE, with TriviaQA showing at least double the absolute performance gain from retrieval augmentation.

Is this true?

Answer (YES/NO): NO